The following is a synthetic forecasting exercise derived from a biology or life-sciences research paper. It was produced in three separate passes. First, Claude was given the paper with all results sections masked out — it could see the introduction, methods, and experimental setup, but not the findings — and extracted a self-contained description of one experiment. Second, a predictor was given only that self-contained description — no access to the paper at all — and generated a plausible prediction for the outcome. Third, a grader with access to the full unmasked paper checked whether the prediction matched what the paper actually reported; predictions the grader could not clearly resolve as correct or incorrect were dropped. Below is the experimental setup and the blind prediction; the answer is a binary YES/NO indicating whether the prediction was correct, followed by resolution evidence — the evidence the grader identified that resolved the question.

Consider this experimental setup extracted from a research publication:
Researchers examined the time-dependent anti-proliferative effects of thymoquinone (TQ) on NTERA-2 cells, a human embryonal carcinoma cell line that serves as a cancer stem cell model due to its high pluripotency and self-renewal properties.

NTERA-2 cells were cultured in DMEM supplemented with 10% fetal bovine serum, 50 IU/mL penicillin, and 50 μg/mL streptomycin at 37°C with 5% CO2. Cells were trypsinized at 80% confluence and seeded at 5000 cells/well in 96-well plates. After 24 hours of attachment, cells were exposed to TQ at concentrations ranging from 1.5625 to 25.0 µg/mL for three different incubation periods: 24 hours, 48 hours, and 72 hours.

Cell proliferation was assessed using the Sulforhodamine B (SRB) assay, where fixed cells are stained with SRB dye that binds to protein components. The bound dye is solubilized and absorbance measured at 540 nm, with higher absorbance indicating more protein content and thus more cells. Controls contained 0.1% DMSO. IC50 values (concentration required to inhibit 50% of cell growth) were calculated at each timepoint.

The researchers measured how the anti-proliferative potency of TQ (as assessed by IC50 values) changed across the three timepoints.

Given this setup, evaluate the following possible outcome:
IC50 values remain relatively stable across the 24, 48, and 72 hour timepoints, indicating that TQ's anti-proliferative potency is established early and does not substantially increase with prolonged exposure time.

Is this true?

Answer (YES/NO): NO